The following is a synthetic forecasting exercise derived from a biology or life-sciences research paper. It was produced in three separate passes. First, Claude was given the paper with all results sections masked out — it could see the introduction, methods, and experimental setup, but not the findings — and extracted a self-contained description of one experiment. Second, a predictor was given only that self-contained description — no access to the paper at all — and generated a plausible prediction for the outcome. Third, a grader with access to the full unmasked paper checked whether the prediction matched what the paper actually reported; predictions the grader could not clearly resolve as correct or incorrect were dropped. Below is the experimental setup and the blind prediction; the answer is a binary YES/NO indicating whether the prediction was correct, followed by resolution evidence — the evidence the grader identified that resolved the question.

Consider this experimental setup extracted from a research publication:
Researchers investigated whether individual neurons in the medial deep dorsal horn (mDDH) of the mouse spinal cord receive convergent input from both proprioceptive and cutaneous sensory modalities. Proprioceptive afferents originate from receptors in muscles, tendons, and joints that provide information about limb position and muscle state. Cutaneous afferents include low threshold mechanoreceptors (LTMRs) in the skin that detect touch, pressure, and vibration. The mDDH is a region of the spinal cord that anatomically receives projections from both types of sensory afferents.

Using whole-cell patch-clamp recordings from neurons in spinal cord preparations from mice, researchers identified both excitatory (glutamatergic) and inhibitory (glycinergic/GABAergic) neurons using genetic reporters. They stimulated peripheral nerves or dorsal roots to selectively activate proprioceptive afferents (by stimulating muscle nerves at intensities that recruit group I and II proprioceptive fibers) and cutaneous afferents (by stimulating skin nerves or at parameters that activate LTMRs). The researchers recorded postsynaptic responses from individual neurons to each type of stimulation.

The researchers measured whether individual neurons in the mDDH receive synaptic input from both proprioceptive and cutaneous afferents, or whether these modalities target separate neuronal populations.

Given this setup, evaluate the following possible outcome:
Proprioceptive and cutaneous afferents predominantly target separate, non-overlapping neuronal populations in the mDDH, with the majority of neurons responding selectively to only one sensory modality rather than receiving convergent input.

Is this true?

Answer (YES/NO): NO